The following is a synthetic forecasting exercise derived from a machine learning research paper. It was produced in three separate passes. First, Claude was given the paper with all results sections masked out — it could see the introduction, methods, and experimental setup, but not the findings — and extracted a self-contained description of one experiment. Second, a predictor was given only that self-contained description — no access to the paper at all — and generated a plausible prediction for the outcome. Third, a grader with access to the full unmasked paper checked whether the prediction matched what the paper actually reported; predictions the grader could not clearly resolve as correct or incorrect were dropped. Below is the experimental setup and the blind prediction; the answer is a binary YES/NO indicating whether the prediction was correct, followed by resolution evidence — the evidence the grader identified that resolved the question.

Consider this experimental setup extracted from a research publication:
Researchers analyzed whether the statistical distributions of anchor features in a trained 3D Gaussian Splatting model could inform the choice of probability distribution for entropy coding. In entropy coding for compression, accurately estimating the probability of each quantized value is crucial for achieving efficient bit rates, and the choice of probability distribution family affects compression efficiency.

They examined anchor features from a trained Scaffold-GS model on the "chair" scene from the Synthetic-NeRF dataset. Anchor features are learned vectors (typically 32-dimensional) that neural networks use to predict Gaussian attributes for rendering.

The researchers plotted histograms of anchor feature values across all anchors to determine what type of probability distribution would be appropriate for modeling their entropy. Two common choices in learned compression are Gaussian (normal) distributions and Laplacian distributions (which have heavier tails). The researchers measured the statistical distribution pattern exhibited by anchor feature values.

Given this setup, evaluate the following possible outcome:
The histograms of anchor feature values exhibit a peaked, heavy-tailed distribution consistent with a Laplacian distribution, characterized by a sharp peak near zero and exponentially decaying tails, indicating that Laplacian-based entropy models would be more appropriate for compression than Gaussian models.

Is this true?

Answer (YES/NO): NO